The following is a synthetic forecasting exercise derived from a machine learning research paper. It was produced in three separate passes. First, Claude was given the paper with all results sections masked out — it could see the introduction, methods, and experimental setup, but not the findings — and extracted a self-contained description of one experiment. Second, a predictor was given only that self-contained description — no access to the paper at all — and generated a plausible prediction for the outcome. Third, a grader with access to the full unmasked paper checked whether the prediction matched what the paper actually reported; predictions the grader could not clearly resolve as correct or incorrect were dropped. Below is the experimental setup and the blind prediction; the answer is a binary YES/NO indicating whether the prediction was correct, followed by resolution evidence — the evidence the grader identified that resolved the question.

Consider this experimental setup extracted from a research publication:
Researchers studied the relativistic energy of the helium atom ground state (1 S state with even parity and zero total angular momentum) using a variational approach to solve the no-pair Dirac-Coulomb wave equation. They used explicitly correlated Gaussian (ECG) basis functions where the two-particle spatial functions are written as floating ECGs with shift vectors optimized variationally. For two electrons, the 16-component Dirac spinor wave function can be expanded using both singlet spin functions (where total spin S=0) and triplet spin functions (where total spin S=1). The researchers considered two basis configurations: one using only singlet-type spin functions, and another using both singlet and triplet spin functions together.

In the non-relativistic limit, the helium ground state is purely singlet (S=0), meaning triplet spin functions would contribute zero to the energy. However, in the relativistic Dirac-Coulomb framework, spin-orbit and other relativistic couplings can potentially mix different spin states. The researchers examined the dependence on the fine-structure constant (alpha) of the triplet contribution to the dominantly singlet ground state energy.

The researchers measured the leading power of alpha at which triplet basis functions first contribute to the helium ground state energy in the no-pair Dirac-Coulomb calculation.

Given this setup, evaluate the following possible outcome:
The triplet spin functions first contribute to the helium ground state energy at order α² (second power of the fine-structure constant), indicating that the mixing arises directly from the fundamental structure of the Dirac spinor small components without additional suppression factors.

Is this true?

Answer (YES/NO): NO